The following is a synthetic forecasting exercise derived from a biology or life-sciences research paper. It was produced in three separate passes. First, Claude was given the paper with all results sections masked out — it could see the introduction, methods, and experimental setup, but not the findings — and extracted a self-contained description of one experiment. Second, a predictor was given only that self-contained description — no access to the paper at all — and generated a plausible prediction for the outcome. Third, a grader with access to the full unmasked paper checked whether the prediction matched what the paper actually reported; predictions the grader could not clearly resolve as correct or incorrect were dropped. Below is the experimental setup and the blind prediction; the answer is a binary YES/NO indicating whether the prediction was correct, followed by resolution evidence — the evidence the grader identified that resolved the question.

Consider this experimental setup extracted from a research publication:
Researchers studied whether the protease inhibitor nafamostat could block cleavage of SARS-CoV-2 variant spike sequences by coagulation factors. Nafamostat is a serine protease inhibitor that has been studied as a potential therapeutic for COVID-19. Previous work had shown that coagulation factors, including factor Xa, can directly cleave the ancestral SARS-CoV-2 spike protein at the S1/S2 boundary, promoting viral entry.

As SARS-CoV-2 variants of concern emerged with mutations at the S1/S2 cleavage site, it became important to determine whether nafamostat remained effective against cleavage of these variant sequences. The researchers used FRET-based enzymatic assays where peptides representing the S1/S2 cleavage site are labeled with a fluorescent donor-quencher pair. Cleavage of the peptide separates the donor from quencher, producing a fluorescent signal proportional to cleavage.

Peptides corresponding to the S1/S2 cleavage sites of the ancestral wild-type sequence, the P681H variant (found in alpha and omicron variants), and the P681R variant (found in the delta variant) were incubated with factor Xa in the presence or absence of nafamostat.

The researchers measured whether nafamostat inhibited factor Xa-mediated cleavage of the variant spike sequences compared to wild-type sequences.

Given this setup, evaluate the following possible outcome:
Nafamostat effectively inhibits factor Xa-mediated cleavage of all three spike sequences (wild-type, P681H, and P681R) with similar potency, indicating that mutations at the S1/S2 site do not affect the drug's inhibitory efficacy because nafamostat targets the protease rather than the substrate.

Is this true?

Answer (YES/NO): YES